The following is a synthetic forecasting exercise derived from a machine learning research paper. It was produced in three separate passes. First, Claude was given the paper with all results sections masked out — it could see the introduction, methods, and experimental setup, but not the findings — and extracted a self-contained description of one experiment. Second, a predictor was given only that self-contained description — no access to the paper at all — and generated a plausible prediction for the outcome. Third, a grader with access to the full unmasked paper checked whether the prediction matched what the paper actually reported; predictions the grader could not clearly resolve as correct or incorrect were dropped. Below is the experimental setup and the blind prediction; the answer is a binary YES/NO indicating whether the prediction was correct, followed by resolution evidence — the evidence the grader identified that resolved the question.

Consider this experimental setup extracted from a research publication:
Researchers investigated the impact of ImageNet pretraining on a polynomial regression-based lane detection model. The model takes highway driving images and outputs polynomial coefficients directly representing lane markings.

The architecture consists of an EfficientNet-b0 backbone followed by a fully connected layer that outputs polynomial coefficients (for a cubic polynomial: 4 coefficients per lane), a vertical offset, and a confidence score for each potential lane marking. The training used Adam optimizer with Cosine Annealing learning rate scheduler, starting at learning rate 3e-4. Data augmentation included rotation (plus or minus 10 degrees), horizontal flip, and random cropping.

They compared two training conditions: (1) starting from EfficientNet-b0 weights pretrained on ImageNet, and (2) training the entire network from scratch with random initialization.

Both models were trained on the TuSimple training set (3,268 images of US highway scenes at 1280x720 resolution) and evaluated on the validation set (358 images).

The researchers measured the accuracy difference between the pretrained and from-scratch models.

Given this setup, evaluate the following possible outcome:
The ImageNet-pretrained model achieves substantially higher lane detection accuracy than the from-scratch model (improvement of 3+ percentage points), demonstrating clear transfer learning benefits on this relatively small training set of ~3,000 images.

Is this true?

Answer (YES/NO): YES